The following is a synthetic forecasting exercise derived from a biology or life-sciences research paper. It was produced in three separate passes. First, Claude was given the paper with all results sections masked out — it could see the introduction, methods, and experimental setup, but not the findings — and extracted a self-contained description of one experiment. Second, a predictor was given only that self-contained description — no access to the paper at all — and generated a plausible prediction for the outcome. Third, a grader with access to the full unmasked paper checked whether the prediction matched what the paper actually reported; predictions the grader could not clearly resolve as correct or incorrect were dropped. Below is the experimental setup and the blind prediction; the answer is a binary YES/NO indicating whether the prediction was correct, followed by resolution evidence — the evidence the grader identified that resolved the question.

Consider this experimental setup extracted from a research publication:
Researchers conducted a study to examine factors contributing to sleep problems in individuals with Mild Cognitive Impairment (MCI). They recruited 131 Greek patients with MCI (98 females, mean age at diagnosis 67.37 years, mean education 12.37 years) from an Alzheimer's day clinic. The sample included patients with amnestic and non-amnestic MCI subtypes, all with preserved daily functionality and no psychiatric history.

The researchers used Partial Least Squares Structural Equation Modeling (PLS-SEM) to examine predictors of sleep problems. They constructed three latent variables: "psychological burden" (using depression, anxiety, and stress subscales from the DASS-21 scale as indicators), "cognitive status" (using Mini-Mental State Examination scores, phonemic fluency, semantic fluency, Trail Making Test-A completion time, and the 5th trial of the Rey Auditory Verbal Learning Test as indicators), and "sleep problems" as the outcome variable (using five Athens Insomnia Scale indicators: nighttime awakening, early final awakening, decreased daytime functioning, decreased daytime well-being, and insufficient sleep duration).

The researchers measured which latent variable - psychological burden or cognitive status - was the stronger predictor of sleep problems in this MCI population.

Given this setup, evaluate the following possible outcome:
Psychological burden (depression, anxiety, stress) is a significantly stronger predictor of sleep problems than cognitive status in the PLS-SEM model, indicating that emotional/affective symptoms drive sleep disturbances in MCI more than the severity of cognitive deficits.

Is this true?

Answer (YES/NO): YES